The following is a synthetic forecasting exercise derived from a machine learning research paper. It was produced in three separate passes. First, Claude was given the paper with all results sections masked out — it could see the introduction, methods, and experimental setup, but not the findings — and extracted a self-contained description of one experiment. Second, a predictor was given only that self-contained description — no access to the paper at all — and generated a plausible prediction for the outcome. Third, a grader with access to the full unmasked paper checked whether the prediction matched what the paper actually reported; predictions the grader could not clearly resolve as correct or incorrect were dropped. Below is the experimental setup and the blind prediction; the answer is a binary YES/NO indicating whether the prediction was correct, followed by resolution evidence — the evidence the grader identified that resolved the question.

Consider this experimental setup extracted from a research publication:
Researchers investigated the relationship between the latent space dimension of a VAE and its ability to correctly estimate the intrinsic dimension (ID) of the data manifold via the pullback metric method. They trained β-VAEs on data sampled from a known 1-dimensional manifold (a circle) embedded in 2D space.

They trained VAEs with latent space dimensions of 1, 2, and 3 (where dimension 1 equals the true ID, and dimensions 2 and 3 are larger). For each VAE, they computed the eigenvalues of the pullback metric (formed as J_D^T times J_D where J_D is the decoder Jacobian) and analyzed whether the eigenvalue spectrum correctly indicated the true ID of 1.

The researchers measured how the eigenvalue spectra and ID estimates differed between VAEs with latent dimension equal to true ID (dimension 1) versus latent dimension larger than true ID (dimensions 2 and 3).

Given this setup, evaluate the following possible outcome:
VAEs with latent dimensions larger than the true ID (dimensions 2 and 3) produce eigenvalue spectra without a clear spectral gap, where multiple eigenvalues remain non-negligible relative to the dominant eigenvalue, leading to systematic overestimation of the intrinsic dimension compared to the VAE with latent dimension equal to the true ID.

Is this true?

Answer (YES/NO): NO